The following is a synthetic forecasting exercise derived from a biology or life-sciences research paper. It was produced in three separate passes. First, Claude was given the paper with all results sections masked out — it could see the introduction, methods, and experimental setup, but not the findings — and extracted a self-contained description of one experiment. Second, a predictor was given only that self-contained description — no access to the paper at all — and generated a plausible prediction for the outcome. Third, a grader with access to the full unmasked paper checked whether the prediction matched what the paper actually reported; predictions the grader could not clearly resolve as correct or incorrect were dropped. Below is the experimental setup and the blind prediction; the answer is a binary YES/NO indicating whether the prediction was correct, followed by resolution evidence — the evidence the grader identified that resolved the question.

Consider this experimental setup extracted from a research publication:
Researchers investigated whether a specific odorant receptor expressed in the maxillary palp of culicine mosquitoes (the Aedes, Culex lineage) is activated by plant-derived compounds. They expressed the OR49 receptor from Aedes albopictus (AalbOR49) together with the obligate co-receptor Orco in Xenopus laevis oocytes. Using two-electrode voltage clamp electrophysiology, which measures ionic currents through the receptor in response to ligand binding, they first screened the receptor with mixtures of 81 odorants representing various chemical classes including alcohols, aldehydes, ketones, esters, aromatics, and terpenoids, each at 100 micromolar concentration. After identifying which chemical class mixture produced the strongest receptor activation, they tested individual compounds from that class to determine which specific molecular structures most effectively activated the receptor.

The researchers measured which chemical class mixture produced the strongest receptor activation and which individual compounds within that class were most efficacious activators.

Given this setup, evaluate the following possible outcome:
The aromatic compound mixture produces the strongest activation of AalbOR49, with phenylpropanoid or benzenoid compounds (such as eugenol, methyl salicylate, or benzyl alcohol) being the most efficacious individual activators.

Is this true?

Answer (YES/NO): NO